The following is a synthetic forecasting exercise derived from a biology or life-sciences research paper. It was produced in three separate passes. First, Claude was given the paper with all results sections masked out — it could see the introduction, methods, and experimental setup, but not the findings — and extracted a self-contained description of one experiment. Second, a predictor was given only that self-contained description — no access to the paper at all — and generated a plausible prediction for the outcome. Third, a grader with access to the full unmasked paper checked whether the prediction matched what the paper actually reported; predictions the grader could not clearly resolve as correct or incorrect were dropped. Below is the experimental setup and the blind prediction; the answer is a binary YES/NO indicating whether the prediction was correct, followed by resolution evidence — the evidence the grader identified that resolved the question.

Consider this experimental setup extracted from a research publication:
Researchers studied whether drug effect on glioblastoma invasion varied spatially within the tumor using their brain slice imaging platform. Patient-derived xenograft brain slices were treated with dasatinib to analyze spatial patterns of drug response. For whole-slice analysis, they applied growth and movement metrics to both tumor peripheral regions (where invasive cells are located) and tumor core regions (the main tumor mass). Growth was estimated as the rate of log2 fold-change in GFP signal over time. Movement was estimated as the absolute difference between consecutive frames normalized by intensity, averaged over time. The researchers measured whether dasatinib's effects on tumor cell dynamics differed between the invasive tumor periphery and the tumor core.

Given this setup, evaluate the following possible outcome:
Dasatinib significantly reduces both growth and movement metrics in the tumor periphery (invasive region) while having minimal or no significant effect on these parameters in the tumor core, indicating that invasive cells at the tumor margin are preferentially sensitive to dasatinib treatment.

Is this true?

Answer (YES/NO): NO